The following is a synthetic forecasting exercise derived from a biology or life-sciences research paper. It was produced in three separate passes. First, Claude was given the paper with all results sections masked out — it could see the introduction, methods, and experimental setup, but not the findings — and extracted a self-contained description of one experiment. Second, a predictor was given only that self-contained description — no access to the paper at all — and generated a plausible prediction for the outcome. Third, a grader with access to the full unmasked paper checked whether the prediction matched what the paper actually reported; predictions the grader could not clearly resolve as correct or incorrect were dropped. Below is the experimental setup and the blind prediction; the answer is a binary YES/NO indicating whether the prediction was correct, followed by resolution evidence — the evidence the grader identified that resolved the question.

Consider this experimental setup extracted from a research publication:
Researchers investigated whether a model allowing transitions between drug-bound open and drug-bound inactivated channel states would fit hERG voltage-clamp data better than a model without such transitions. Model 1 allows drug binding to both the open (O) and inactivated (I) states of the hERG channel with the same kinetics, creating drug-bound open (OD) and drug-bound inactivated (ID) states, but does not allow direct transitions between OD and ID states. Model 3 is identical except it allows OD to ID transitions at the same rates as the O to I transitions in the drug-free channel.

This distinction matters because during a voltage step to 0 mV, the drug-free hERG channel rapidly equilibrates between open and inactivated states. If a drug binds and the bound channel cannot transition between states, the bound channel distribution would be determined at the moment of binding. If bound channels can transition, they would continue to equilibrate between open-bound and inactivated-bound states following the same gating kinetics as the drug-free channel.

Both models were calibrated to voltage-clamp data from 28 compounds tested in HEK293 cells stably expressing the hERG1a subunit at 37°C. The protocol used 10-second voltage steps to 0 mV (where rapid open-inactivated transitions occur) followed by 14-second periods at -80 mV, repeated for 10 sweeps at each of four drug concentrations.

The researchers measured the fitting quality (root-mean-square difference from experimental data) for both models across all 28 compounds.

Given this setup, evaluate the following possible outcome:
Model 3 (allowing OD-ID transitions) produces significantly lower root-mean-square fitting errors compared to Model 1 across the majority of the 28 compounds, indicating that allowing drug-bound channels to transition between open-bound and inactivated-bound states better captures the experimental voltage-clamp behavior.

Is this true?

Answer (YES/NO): NO